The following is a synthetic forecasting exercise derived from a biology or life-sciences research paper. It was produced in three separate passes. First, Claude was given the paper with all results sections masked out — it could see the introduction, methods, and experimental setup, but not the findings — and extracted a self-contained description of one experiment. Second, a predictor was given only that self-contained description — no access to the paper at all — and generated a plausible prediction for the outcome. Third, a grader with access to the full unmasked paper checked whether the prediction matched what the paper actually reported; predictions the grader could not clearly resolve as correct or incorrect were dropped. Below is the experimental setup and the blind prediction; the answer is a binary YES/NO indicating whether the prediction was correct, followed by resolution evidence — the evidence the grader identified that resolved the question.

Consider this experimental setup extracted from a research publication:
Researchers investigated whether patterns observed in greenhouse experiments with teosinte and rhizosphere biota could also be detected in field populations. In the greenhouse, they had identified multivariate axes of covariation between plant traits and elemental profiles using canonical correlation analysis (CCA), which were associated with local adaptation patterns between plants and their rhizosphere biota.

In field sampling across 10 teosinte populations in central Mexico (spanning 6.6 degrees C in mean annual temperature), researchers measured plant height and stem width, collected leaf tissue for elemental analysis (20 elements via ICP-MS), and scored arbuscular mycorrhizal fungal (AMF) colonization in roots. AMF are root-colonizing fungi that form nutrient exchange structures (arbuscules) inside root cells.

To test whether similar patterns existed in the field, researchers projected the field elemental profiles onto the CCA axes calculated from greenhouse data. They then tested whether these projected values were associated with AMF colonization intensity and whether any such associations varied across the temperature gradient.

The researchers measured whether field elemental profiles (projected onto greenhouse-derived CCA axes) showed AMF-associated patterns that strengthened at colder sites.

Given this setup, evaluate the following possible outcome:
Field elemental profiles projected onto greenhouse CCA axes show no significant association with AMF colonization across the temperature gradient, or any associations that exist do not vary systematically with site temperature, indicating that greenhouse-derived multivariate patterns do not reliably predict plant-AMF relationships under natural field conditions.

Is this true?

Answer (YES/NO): NO